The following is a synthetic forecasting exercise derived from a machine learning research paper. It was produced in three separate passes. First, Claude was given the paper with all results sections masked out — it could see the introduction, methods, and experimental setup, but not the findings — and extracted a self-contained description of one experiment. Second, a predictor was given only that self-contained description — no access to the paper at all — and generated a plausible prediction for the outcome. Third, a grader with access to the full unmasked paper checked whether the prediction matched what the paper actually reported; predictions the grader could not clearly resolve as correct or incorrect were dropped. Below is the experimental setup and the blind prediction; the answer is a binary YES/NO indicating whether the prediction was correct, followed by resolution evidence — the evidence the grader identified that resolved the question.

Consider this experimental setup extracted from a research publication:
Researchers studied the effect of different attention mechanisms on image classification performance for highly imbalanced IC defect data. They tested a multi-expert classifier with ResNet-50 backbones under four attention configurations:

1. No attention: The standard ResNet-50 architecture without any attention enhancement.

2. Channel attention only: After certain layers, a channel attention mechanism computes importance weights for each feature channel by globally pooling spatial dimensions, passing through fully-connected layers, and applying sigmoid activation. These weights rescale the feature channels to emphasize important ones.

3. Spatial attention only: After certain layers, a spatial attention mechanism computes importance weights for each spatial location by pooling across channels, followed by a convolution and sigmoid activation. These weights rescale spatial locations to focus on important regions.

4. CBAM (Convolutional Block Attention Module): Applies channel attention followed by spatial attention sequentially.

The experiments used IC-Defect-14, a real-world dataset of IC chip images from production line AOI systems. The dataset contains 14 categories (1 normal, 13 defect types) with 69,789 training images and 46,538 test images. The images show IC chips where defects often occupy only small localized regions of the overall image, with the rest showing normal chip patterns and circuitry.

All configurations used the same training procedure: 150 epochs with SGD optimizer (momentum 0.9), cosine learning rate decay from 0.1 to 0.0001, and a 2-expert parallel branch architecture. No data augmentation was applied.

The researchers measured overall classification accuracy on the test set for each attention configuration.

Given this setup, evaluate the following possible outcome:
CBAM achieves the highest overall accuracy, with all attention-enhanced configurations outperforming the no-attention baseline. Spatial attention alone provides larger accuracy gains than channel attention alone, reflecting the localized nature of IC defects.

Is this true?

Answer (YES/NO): NO